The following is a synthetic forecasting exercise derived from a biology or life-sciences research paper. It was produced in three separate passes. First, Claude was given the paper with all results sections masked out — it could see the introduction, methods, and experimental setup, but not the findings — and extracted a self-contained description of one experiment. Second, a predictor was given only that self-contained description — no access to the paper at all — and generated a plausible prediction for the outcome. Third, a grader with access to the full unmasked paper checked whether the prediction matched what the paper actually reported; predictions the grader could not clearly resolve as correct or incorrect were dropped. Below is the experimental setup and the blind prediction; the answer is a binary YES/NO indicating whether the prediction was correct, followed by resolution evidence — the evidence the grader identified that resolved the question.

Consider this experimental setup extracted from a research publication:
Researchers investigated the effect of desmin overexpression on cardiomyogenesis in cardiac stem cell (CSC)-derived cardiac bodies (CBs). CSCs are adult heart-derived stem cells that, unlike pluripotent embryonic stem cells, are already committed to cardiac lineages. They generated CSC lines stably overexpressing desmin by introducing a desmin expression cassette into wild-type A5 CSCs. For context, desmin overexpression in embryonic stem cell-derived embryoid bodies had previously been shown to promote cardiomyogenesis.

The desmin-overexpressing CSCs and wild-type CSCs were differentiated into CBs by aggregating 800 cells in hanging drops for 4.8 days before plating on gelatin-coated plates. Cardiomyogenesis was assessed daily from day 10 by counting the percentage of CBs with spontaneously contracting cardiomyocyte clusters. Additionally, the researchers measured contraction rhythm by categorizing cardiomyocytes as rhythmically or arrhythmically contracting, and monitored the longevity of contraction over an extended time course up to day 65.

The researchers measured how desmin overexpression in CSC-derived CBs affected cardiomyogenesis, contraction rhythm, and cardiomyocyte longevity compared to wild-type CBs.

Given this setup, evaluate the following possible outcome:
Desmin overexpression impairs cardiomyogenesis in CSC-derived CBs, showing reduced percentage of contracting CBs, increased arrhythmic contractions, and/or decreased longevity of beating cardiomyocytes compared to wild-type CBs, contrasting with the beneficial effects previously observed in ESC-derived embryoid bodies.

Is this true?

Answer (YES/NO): YES